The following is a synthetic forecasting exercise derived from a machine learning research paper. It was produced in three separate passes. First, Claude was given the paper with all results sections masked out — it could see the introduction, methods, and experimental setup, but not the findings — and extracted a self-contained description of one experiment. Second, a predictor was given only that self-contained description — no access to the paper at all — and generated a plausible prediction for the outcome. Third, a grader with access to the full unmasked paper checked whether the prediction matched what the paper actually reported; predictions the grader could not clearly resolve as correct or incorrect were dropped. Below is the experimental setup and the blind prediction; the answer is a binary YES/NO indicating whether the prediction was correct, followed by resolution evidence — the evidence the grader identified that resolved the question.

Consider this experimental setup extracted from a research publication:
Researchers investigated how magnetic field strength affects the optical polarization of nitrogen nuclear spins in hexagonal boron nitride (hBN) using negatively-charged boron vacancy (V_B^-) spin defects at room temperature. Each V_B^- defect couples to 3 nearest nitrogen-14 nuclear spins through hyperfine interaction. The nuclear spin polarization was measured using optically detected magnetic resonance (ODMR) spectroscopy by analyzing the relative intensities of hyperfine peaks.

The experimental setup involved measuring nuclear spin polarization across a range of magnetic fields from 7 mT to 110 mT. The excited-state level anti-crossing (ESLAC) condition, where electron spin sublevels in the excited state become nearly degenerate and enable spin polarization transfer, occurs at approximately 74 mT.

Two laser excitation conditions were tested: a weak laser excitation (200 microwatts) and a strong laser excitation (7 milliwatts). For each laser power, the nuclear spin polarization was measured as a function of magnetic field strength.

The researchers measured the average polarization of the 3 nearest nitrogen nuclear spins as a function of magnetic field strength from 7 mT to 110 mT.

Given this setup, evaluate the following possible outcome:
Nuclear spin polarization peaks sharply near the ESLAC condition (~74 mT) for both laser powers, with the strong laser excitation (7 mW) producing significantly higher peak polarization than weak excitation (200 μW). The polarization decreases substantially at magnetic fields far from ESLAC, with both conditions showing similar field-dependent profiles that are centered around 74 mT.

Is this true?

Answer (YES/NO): NO